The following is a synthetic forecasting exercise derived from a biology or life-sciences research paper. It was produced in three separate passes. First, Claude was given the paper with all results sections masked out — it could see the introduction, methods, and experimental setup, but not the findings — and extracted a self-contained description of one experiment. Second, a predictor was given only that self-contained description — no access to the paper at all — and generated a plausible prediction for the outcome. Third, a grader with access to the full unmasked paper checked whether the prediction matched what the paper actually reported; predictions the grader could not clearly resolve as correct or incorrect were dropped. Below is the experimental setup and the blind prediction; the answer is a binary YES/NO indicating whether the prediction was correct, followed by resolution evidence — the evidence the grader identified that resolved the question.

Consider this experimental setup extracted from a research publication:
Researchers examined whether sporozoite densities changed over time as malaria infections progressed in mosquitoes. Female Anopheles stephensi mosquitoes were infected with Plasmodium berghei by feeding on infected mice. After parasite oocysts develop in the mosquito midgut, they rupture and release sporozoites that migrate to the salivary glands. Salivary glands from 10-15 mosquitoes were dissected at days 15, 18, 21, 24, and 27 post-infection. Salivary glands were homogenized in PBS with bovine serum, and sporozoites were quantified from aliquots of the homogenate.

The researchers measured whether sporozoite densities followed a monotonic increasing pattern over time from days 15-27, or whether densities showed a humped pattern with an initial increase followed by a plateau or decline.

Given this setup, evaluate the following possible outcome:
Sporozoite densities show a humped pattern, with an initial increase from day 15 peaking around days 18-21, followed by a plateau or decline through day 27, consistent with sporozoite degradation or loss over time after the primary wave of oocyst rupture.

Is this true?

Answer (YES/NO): NO